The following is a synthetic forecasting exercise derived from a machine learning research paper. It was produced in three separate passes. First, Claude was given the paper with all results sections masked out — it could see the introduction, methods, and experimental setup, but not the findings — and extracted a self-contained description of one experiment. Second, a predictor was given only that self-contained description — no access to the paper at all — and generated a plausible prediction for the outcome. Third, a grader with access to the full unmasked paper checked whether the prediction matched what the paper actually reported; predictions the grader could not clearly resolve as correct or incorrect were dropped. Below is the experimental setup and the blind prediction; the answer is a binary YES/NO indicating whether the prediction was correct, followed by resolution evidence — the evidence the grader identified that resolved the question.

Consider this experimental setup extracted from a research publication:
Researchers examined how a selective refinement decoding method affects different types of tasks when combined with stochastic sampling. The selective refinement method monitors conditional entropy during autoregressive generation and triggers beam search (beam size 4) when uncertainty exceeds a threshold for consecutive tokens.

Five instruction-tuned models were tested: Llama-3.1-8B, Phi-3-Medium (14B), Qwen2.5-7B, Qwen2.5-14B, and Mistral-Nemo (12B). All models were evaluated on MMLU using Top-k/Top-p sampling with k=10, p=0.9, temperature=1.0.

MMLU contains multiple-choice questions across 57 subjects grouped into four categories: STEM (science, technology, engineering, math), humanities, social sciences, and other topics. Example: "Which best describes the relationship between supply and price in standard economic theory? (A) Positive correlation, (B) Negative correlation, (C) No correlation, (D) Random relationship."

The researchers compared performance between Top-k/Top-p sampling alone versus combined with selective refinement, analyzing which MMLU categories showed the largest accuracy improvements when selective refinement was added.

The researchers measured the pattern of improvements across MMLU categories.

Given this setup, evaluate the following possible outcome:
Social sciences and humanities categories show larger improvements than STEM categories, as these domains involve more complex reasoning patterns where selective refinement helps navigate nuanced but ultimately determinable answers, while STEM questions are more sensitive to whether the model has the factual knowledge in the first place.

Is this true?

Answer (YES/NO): NO